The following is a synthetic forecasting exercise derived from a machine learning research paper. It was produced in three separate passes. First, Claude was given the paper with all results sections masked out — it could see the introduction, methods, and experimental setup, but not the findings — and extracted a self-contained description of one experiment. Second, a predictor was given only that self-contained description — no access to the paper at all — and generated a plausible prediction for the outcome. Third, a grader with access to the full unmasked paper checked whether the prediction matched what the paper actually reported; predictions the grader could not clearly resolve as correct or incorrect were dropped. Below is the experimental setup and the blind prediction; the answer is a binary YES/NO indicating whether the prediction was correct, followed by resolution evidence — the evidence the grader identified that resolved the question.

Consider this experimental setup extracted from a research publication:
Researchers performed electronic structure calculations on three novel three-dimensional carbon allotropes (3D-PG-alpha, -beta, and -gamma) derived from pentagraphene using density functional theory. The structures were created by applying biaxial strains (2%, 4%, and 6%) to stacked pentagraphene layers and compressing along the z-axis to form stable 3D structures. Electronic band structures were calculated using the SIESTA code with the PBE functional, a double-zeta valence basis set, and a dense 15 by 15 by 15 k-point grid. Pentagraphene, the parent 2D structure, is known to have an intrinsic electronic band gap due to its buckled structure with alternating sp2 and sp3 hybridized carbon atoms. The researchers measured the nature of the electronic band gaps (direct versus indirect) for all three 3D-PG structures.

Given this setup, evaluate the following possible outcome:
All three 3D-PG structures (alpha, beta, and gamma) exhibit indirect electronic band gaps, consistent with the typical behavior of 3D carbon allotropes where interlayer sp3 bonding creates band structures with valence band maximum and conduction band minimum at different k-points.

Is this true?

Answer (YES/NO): YES